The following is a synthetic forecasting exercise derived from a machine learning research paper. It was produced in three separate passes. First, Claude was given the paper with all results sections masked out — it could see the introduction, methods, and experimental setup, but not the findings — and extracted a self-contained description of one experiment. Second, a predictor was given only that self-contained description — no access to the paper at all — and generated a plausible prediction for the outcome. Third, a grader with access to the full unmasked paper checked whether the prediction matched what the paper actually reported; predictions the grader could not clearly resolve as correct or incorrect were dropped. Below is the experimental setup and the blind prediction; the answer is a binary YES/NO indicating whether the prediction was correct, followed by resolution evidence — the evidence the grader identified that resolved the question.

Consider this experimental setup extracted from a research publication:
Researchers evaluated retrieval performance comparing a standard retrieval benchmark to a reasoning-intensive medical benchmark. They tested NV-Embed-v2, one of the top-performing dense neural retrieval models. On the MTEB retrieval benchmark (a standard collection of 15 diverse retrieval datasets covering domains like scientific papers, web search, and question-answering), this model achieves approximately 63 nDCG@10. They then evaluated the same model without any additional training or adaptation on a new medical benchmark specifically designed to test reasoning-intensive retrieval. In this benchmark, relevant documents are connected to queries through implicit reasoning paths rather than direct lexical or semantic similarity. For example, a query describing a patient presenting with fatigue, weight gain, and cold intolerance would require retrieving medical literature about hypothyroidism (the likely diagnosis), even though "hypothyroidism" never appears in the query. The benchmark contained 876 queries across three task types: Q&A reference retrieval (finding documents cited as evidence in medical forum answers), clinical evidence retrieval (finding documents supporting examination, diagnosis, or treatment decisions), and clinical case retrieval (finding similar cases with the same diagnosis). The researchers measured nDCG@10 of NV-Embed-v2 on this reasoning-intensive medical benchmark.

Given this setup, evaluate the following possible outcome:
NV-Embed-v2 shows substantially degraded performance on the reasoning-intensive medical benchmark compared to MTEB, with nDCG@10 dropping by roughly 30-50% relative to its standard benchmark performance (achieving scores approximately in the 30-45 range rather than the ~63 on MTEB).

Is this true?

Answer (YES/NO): YES